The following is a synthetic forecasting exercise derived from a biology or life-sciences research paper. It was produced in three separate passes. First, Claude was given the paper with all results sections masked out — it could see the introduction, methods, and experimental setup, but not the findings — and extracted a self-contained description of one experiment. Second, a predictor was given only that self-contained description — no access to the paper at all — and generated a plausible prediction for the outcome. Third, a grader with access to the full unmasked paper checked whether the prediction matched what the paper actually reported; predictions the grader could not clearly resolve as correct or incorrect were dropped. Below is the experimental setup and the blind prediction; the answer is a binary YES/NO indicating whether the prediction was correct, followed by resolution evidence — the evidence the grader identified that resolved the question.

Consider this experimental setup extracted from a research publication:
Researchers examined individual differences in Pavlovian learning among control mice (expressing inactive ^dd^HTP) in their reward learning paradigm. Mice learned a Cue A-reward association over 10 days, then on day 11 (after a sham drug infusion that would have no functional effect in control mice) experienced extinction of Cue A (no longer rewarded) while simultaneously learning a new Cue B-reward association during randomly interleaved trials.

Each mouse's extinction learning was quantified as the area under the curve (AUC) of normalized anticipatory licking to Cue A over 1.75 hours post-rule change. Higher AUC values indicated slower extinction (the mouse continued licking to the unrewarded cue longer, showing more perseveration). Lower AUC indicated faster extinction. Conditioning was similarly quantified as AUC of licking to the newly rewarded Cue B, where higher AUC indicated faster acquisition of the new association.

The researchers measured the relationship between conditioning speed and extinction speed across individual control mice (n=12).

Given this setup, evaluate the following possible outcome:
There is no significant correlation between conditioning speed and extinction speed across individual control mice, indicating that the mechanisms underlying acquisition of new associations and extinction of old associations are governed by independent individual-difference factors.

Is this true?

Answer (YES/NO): NO